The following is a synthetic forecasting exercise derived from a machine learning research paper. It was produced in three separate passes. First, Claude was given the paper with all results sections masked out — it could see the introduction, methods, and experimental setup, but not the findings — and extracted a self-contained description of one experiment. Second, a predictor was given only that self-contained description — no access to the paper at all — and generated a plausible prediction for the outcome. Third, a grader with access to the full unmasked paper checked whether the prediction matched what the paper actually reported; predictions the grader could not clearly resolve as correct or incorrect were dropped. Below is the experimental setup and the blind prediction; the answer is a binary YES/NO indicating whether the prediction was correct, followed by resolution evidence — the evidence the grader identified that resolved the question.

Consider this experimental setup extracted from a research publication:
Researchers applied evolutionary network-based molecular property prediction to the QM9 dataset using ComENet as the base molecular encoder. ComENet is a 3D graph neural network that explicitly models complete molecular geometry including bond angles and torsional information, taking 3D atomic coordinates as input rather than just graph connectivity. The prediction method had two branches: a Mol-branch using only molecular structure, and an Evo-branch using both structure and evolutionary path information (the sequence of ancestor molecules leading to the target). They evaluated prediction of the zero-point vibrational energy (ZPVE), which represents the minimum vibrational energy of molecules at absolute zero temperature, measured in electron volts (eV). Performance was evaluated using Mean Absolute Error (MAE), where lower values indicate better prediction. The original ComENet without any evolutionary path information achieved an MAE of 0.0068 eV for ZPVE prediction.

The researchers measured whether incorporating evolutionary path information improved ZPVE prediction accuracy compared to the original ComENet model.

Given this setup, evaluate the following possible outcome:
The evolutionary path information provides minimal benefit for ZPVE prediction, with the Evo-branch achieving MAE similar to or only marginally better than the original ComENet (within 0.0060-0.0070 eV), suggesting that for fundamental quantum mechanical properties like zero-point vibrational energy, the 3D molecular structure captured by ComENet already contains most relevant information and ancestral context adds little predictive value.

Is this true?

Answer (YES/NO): NO